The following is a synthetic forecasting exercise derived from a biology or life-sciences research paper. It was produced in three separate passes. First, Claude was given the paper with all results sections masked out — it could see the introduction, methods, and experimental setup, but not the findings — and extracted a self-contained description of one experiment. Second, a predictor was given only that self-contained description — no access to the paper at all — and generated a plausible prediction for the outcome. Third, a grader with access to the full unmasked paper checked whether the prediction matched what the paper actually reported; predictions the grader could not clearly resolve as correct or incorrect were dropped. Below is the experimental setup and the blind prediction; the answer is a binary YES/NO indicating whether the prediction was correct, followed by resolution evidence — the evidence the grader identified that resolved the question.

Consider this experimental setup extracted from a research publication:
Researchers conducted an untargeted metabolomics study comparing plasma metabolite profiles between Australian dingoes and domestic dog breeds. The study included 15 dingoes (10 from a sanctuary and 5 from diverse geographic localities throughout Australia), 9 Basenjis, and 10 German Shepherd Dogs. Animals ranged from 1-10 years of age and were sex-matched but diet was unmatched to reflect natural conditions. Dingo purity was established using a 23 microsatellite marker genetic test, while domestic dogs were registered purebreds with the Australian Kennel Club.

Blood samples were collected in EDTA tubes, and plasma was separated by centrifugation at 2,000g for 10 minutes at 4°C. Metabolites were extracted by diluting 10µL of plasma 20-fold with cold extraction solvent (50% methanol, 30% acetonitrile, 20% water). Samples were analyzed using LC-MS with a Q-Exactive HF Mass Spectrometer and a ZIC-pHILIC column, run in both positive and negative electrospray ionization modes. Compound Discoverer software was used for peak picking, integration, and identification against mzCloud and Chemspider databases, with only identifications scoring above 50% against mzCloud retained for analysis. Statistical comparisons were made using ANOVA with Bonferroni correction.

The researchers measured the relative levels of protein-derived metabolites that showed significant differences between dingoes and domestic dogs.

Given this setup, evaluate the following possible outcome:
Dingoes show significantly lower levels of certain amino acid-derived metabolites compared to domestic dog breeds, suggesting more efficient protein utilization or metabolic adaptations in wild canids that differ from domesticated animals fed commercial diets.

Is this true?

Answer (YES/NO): YES